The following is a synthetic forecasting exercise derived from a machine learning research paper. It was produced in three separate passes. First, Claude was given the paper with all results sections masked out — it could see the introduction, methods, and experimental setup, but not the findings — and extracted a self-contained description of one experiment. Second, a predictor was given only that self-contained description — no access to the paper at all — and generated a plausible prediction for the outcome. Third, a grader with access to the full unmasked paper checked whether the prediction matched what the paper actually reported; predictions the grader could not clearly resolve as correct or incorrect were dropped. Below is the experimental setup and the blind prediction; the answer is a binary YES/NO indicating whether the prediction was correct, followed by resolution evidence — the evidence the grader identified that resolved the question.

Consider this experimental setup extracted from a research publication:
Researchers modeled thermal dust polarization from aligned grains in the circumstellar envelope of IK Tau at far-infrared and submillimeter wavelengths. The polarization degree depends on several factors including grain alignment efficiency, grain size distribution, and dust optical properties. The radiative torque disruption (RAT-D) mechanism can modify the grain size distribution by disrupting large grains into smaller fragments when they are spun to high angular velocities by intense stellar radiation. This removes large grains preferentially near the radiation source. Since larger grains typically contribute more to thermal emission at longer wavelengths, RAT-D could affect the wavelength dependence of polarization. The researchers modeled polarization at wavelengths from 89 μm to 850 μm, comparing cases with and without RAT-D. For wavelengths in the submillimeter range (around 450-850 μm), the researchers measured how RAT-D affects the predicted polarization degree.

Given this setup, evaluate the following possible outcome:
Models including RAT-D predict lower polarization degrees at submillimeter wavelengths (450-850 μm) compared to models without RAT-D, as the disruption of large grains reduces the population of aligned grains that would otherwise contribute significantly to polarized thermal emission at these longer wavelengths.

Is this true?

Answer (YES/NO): YES